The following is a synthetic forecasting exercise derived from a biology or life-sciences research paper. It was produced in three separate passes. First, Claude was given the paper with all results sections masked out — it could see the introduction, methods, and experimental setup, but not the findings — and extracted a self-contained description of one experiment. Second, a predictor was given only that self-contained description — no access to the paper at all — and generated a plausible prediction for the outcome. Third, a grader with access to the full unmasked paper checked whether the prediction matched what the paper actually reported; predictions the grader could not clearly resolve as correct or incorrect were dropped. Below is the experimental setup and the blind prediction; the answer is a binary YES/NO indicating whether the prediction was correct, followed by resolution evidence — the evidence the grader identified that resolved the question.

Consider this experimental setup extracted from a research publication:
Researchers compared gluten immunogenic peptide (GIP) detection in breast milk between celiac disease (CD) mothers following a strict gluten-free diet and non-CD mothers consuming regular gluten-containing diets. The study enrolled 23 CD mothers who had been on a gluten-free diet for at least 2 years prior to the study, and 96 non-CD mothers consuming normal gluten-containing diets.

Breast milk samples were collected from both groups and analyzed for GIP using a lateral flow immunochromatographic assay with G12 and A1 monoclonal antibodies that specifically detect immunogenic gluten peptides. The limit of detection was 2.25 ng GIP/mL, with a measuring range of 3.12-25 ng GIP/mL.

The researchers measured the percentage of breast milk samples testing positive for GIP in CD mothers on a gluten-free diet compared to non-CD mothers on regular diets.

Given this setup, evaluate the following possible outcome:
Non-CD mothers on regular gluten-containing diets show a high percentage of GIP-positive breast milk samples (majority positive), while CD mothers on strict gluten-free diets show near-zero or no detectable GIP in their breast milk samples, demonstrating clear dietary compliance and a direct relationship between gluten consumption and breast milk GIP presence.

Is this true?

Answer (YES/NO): NO